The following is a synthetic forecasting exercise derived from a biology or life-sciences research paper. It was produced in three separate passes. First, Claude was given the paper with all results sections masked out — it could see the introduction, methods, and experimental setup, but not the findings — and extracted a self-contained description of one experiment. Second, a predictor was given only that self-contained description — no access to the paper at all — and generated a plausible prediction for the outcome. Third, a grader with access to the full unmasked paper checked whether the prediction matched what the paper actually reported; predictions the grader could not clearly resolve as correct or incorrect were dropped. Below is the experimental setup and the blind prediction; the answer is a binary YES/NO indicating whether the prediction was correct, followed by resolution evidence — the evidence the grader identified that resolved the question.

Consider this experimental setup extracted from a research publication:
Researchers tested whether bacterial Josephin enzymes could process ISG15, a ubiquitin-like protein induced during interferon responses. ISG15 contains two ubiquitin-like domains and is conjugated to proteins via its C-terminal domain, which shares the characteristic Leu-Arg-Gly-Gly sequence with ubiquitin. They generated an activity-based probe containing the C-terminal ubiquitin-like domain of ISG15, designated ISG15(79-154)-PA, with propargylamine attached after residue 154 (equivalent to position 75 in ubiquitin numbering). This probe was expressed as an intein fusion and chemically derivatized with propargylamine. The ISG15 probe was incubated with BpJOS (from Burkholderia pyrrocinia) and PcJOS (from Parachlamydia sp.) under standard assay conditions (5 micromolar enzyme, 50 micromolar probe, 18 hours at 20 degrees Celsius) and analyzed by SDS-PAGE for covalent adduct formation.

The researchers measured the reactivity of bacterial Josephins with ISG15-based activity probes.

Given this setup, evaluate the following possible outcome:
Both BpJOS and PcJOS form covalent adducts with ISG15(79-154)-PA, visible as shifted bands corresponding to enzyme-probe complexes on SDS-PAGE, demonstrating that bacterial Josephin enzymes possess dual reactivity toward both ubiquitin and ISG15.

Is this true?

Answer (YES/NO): NO